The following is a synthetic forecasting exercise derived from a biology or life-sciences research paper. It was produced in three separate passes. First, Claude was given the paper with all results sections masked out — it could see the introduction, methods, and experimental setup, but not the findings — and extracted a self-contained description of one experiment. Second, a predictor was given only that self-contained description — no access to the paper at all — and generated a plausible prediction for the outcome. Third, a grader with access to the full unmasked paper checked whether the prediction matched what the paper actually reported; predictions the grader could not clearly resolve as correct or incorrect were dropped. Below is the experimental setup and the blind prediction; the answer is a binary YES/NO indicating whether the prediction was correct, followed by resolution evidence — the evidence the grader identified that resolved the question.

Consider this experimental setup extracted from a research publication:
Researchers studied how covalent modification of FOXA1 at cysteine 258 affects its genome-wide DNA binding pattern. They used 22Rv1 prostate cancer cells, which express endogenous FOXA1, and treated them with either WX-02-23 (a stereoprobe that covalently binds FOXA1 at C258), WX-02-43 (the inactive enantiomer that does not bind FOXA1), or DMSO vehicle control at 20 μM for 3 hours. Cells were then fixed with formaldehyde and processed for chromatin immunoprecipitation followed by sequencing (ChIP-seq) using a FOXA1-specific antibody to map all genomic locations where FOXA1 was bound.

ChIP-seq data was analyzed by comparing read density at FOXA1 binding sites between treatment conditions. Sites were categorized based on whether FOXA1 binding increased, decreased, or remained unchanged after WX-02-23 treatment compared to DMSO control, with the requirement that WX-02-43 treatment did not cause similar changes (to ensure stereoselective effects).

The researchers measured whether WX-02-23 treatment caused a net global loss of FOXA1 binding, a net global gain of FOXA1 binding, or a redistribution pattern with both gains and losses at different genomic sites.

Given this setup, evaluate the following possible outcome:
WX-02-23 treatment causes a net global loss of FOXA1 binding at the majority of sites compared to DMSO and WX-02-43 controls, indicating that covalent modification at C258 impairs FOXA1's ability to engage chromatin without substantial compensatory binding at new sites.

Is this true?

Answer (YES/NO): NO